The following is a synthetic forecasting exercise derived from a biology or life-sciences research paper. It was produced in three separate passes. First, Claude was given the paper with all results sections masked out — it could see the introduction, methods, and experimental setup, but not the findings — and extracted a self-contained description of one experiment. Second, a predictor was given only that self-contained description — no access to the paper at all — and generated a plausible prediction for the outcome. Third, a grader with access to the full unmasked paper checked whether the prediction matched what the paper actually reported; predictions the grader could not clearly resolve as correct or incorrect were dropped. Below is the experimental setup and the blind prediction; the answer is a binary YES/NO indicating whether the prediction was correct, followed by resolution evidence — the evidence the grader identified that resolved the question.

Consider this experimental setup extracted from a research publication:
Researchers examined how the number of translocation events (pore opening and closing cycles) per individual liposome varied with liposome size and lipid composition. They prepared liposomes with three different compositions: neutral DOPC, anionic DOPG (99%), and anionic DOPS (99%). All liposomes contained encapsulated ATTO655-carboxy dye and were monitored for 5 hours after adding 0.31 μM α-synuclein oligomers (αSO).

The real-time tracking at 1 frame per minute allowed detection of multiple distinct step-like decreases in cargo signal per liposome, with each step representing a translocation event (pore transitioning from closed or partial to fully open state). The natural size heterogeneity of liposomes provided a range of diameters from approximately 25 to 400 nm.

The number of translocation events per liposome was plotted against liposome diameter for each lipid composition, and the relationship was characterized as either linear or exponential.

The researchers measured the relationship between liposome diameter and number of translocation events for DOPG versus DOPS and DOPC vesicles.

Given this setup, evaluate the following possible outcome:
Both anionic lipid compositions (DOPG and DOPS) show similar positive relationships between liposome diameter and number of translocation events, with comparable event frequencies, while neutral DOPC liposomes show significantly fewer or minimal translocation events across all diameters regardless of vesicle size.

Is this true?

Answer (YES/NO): NO